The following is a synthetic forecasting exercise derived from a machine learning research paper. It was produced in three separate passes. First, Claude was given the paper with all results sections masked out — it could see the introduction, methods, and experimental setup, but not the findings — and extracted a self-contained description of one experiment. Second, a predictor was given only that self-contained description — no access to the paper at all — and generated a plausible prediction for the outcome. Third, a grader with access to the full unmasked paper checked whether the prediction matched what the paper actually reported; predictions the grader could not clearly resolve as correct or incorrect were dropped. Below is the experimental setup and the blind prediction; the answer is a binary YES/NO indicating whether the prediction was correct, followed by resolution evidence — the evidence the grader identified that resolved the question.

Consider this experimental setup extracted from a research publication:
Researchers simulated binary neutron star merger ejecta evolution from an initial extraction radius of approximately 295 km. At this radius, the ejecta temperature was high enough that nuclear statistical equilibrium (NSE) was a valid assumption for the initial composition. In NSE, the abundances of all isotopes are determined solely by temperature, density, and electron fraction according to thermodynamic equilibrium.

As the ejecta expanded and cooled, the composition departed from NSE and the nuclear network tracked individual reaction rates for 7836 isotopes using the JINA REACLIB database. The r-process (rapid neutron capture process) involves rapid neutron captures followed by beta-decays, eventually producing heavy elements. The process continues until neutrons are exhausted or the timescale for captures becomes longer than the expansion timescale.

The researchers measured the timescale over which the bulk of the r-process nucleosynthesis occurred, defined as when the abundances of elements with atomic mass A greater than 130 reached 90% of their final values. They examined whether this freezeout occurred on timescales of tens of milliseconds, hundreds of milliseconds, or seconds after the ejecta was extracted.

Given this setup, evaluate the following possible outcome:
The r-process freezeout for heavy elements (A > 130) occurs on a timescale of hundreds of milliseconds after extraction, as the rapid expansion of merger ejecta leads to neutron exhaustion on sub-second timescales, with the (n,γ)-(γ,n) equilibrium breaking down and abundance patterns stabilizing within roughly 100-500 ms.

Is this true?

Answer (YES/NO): NO